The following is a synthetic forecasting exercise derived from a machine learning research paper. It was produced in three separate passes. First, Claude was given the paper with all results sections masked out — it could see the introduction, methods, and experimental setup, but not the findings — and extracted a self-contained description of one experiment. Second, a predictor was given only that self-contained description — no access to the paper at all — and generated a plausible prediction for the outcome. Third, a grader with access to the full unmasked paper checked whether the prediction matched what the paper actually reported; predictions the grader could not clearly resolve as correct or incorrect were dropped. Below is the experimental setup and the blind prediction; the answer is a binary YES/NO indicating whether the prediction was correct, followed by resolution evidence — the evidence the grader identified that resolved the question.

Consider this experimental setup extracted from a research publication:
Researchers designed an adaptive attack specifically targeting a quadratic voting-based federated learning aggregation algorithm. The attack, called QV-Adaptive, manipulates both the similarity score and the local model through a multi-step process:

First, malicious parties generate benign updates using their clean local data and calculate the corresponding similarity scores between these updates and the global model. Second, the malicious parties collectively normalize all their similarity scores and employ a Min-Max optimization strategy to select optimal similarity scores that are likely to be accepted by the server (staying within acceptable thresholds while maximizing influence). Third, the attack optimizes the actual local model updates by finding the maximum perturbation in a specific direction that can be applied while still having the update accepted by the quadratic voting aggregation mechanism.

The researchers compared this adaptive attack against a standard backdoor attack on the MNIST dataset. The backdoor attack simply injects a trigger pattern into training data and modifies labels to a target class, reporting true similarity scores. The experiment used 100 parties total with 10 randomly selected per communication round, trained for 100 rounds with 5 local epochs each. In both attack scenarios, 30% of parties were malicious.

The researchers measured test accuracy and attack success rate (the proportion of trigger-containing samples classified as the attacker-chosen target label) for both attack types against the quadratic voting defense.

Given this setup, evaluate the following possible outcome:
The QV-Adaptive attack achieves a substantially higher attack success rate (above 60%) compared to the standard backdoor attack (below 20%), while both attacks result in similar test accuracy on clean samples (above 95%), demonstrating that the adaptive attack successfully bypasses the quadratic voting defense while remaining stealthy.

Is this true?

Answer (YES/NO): NO